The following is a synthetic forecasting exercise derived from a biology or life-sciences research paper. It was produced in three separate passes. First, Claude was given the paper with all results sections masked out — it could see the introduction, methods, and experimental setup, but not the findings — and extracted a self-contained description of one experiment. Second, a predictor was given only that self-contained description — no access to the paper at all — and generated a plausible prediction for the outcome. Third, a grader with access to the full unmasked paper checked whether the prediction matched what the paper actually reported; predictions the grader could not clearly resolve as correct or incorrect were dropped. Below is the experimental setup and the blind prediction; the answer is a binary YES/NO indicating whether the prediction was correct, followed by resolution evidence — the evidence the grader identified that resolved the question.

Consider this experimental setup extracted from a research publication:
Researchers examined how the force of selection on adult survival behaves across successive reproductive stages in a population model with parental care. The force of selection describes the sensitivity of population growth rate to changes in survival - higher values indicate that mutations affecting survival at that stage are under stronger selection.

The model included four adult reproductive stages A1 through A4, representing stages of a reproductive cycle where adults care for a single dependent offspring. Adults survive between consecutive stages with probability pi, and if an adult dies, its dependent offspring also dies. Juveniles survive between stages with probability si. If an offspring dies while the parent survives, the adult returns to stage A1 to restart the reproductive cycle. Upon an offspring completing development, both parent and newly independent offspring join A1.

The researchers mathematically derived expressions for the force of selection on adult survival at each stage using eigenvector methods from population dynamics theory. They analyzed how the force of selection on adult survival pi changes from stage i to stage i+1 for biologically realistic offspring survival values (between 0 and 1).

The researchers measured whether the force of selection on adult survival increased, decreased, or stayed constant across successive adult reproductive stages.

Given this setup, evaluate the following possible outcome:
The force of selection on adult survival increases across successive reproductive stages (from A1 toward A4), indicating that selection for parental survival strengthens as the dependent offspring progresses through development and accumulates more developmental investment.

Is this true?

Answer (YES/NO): NO